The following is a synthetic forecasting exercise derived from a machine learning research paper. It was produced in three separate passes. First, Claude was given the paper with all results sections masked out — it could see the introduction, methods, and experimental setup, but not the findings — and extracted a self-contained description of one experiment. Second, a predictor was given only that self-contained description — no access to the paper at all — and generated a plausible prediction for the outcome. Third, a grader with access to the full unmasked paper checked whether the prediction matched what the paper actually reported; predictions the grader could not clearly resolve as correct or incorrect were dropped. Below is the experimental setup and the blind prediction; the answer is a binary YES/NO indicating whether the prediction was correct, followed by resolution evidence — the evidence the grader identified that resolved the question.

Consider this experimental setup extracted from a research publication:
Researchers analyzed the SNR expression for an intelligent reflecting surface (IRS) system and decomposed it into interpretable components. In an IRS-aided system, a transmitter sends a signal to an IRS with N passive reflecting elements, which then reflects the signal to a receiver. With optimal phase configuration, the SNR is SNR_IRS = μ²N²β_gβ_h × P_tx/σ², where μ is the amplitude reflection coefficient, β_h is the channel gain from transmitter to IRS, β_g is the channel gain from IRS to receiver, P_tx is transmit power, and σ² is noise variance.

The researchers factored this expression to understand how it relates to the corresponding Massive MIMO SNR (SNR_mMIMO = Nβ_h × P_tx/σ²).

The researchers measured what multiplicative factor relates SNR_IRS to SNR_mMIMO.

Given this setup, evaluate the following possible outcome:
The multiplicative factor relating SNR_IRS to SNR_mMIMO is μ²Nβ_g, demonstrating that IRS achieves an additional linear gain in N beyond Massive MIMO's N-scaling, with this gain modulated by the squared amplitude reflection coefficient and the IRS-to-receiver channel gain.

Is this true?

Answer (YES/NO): NO